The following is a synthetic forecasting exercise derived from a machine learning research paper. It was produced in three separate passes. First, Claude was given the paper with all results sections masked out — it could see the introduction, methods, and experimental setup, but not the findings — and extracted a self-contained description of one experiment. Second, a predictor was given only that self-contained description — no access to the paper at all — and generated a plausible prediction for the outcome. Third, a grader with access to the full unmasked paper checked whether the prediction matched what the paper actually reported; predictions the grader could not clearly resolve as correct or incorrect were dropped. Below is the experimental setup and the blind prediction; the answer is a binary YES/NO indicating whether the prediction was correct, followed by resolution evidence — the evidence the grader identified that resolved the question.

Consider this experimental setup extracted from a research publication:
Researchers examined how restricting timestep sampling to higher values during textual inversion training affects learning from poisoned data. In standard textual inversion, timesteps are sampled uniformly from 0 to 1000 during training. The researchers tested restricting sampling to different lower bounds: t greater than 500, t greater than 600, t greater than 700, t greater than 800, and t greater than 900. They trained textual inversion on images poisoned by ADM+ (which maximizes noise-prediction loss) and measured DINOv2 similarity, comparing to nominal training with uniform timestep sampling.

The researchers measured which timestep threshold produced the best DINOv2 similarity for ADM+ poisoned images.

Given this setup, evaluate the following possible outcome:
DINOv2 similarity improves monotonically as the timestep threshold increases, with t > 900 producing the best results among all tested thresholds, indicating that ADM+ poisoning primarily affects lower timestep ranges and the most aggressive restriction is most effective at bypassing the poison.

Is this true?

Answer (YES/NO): NO